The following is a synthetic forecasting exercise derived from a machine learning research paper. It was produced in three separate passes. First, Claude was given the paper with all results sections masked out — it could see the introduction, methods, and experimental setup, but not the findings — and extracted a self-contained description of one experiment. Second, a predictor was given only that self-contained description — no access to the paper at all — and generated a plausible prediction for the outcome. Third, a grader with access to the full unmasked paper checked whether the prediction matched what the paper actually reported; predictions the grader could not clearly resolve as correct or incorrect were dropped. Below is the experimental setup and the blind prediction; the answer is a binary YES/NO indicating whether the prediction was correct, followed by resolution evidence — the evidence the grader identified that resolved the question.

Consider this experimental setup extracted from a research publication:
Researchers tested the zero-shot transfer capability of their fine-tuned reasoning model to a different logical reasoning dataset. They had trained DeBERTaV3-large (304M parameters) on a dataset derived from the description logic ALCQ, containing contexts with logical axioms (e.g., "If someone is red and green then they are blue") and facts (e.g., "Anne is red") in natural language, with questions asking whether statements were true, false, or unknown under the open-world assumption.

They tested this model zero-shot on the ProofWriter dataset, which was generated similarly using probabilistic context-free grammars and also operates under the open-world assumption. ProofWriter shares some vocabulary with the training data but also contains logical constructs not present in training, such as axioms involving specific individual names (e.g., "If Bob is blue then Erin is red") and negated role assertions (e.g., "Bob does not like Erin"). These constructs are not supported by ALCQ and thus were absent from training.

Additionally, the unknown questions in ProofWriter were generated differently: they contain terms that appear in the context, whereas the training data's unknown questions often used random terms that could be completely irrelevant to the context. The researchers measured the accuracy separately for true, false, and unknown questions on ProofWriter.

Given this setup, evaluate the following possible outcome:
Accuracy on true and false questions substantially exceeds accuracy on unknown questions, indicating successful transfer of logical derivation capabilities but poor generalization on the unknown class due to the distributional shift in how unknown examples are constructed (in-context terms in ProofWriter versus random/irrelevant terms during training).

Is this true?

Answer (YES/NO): YES